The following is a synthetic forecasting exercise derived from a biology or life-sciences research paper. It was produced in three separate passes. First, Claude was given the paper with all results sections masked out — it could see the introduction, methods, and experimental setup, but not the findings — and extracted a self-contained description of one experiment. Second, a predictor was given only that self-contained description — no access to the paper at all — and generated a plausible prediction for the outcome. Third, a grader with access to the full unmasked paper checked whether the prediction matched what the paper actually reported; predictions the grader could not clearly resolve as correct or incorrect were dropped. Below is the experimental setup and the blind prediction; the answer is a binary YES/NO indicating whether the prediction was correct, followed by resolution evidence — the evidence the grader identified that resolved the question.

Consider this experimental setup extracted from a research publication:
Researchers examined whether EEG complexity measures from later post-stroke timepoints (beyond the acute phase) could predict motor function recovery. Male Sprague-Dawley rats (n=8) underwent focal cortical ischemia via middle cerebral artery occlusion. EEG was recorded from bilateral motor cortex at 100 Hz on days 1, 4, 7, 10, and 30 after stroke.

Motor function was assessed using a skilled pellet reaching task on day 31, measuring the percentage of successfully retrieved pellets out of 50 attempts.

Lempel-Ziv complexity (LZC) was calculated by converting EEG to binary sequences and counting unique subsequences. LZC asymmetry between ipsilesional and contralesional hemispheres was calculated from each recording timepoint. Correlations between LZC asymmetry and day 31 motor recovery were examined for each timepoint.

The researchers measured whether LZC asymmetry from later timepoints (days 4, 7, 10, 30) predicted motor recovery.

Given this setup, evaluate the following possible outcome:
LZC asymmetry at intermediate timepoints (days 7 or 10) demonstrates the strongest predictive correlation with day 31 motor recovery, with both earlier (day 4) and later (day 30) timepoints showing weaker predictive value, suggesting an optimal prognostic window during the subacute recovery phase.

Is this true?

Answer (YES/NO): NO